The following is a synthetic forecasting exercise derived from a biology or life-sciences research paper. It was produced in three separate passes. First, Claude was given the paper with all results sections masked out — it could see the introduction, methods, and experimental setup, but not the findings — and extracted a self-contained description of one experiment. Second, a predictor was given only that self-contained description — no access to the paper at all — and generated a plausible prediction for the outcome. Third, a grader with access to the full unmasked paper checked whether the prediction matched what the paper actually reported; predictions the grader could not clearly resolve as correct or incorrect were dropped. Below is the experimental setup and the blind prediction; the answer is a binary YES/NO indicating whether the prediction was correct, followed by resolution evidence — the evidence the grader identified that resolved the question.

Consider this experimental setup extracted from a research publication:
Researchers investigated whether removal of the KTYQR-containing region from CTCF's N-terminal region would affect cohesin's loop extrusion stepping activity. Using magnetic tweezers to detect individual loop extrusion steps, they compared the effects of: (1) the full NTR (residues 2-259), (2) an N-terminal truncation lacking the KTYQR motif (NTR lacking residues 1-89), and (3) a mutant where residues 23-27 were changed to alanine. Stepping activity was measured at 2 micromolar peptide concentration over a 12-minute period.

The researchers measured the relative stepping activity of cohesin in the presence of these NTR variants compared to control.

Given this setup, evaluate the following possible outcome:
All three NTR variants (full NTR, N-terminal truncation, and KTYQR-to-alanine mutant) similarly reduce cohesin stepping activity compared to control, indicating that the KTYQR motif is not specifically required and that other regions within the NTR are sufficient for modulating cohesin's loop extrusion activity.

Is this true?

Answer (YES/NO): NO